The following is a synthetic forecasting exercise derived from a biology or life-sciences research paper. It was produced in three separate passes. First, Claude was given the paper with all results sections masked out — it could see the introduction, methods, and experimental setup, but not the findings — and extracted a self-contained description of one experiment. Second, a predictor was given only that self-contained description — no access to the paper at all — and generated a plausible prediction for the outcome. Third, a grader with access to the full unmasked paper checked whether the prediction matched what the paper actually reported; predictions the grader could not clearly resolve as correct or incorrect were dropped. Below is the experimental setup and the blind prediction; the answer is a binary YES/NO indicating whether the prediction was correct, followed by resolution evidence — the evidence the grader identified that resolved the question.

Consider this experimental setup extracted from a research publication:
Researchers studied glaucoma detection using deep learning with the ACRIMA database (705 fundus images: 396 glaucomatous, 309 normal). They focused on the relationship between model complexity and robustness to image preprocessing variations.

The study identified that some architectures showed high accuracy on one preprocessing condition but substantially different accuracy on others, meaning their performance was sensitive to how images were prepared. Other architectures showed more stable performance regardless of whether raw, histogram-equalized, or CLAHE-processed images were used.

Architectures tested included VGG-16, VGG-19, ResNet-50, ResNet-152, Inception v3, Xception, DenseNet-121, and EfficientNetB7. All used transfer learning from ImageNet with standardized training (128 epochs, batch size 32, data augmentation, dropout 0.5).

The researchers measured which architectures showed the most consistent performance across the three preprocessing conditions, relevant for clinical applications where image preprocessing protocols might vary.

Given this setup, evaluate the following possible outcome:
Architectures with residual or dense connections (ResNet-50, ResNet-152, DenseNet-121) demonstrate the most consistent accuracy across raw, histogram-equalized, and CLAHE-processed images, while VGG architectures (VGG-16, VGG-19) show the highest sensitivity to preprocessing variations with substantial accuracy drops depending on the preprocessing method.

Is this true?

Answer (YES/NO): NO